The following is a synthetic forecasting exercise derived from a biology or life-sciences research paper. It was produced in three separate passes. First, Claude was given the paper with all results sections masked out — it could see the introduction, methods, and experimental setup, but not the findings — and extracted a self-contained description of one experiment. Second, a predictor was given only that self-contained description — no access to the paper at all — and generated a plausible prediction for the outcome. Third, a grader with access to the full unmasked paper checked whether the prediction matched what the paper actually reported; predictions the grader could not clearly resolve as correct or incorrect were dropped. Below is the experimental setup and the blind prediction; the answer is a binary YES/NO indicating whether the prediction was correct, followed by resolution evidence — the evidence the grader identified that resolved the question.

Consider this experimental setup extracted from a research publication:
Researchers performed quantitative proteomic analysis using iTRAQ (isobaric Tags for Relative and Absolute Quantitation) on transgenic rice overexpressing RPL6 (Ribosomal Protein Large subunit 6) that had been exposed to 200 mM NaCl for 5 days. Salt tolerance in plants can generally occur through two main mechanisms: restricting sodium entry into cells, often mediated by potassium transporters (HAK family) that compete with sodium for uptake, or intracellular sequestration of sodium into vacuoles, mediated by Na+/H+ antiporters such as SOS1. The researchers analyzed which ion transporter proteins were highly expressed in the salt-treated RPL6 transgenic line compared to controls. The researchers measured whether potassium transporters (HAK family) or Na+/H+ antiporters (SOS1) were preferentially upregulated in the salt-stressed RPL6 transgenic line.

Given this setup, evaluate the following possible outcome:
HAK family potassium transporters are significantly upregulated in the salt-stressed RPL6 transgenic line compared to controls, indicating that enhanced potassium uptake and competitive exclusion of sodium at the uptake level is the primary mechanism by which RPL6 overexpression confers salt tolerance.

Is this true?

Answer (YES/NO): YES